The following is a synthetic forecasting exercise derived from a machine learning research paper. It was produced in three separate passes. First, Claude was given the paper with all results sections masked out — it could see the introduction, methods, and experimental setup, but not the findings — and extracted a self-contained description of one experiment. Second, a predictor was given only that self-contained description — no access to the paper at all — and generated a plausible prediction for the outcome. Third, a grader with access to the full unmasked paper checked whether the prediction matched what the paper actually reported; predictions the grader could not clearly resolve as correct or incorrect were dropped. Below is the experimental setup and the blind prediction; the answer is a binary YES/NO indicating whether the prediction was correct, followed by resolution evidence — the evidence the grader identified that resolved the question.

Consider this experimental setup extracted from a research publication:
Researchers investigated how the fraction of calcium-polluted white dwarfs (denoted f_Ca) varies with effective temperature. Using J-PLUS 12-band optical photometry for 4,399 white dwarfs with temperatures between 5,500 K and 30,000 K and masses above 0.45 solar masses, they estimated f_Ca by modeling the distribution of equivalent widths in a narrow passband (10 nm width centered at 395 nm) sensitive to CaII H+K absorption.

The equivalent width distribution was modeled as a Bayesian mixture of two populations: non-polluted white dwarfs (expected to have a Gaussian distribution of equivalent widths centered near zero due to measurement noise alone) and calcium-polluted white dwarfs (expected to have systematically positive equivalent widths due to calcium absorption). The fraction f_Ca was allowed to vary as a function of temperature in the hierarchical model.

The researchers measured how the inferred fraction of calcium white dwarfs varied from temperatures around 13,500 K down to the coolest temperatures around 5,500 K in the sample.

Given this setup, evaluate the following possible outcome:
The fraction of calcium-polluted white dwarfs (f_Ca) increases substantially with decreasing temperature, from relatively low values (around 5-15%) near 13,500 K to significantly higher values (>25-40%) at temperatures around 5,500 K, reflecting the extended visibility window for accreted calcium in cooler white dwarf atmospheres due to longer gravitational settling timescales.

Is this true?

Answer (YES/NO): NO